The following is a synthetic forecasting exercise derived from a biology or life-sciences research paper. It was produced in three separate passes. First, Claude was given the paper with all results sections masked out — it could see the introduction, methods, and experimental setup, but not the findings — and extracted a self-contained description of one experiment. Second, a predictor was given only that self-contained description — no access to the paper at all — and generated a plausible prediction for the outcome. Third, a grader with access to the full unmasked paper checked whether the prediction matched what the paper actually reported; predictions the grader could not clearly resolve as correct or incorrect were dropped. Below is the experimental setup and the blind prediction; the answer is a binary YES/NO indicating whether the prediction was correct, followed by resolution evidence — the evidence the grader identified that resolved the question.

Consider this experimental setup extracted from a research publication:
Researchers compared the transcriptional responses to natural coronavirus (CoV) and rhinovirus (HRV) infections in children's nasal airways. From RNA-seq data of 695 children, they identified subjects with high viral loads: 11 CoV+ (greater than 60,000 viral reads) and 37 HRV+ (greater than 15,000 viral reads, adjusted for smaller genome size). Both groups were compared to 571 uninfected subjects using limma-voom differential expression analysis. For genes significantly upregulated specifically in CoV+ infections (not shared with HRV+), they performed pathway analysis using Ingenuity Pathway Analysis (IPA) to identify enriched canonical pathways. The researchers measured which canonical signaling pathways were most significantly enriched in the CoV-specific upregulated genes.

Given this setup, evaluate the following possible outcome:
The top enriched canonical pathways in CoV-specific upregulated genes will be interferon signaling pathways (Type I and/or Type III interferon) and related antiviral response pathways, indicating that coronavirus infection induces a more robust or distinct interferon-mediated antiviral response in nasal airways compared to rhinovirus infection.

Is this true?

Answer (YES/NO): NO